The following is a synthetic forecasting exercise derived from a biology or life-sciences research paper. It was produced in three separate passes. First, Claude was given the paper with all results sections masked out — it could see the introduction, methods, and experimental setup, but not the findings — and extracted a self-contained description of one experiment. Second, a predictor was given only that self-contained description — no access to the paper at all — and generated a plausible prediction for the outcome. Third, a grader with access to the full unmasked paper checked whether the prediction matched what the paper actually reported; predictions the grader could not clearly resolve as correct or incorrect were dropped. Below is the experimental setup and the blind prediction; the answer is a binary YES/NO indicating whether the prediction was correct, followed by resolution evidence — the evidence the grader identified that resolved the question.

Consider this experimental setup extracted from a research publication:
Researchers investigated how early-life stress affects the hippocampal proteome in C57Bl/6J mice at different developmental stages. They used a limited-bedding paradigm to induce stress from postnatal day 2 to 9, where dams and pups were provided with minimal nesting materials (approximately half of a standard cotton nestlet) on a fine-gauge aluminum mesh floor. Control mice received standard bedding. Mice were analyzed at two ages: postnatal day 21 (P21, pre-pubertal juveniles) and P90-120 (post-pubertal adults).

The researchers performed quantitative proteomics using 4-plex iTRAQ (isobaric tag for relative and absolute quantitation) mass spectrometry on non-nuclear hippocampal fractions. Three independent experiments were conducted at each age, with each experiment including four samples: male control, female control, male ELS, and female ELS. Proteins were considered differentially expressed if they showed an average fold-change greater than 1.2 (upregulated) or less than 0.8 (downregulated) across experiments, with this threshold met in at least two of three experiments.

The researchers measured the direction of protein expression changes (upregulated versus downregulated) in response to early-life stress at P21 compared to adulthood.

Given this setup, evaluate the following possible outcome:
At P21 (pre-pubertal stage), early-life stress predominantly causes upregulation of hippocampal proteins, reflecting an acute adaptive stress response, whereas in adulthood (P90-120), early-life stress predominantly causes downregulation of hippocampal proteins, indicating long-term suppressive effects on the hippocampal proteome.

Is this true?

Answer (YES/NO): YES